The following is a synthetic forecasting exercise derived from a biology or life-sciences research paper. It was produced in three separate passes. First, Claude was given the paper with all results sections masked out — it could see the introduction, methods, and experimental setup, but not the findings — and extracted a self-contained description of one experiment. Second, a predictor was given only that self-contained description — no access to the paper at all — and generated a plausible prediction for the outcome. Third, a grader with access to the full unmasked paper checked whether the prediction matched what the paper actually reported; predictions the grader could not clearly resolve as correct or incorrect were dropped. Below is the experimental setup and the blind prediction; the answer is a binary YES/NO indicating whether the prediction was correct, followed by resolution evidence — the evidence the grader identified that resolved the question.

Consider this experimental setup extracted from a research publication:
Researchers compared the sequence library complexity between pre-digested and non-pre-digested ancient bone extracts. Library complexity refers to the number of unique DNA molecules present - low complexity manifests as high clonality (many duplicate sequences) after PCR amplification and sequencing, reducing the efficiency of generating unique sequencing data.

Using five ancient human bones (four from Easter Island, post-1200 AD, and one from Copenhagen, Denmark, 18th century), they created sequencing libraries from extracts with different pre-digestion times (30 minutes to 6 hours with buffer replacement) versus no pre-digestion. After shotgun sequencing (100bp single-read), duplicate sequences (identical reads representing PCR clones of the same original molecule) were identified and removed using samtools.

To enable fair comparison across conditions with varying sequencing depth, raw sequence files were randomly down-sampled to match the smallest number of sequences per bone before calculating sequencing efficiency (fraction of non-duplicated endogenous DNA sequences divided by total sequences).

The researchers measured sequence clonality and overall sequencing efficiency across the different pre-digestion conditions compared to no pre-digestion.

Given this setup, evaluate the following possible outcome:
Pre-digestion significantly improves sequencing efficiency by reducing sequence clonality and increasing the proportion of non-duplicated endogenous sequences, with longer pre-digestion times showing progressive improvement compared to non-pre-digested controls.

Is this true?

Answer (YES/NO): NO